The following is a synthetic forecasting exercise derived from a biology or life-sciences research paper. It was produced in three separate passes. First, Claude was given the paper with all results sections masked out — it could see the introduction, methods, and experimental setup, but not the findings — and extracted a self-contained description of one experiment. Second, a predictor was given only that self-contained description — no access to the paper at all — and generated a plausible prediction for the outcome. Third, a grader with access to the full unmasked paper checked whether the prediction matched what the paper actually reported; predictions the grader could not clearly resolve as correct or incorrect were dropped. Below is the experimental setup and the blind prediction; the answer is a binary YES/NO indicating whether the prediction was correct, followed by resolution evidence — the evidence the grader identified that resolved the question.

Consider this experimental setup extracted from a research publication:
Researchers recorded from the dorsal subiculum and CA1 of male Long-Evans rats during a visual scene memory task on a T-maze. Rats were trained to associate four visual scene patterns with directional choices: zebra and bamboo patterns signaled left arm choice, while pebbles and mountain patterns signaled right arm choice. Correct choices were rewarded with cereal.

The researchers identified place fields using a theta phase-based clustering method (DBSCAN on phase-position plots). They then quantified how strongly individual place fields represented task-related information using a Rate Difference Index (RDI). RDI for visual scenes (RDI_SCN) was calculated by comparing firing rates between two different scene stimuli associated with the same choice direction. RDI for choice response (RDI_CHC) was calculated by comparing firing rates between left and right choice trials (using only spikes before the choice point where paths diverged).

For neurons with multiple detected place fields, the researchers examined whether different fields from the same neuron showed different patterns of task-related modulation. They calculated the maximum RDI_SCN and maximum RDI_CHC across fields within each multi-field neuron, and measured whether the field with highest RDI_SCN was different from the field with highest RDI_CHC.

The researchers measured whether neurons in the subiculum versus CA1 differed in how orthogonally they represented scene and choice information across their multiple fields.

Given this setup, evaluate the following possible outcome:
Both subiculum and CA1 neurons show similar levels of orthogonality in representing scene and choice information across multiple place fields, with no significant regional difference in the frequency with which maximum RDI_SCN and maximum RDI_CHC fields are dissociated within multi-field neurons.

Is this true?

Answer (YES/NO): NO